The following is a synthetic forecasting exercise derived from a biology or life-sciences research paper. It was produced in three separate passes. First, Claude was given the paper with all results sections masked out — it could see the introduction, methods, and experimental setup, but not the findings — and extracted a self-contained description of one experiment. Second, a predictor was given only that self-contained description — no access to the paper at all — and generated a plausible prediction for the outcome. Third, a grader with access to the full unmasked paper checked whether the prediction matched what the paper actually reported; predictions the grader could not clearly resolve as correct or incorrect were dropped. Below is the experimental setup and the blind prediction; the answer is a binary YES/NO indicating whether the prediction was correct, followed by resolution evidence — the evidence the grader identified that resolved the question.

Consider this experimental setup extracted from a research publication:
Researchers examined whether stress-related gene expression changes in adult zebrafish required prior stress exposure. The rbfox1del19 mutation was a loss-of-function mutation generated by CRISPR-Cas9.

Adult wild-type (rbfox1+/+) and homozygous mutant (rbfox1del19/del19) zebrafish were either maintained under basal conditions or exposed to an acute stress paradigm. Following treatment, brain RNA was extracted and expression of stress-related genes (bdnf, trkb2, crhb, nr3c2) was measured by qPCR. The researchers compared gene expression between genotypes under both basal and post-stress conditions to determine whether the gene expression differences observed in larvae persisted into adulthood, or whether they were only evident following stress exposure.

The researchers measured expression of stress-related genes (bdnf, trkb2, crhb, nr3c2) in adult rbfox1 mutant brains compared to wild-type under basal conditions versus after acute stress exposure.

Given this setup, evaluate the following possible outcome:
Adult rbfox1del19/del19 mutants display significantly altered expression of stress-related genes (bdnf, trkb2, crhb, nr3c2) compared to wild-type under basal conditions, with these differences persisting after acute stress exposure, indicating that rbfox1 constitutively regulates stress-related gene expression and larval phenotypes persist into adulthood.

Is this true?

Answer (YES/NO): NO